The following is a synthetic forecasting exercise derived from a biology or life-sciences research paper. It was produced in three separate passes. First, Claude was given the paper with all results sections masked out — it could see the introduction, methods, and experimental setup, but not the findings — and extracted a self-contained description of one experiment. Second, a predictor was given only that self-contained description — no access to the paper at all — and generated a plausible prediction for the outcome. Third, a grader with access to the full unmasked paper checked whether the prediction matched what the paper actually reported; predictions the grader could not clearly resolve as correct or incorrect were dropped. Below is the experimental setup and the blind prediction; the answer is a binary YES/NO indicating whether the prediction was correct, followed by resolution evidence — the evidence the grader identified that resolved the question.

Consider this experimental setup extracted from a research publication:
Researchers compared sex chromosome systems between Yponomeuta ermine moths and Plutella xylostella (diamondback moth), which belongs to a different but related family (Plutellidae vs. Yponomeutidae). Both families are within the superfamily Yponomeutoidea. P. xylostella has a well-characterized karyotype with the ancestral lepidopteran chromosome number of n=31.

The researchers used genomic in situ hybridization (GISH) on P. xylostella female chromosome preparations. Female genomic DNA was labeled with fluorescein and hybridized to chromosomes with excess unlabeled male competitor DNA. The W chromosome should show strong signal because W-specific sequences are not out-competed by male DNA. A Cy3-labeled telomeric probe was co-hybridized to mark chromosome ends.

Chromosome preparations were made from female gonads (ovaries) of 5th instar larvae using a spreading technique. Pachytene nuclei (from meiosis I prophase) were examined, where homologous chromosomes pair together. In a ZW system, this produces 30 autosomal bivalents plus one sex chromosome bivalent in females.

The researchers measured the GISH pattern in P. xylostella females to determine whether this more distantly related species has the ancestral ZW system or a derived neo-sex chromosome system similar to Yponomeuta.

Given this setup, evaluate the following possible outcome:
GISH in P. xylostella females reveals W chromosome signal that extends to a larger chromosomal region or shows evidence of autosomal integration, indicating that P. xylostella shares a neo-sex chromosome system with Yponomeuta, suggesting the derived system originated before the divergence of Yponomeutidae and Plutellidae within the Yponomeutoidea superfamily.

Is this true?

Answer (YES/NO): NO